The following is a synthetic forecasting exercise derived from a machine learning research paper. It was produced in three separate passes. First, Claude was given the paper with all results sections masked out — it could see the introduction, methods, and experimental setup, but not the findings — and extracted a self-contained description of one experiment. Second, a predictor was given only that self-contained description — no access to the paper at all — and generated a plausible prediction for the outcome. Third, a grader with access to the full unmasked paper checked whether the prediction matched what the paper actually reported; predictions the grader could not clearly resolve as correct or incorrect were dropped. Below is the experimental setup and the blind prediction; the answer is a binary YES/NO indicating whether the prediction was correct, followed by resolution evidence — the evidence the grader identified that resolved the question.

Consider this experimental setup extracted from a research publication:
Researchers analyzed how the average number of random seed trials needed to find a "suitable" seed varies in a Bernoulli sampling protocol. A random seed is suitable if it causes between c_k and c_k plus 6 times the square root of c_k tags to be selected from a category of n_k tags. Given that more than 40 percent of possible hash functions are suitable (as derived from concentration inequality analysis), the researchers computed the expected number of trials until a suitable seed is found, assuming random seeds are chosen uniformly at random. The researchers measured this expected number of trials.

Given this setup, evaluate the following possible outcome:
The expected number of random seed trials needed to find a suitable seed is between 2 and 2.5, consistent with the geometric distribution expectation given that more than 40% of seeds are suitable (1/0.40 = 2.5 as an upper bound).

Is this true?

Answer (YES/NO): NO